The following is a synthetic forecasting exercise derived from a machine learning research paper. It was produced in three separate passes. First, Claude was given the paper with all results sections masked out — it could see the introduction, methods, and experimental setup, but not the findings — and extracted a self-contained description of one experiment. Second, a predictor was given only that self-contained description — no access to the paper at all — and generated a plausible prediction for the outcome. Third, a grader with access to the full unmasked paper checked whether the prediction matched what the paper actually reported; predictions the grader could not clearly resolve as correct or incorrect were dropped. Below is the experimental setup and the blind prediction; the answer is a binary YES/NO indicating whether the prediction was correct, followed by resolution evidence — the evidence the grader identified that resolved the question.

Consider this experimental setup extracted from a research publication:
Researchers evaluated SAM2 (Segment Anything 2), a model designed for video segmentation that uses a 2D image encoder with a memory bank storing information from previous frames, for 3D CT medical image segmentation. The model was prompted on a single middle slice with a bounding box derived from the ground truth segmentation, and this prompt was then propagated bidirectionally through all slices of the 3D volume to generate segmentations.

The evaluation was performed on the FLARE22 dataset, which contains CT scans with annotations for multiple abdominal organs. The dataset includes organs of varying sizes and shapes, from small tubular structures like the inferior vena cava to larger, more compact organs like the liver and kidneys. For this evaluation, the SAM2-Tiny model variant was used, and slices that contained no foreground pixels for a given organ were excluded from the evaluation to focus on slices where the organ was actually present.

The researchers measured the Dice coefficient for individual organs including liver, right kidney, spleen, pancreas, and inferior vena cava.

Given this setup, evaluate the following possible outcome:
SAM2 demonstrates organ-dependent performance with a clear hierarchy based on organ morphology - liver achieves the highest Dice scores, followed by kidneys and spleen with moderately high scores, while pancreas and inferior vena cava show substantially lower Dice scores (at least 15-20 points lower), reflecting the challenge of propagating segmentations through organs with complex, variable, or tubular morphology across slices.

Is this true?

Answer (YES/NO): NO